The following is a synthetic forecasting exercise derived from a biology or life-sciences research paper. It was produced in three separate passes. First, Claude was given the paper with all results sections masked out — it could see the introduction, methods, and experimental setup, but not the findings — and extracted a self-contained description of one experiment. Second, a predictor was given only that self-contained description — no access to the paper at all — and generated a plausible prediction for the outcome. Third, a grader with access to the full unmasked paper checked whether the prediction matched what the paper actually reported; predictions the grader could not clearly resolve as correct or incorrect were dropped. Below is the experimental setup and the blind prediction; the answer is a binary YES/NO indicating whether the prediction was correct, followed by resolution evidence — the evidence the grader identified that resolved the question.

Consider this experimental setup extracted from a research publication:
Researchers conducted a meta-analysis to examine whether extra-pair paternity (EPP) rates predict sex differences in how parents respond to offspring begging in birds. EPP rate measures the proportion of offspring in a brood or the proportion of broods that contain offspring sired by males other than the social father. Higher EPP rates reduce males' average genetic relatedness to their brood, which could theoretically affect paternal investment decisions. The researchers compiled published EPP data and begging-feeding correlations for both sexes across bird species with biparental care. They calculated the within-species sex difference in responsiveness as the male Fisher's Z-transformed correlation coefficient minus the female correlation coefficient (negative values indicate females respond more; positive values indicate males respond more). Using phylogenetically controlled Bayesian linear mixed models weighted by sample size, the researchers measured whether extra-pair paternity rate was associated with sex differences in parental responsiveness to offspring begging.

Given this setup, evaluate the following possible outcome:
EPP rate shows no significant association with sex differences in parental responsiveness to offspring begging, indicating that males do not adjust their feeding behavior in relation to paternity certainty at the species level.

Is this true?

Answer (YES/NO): YES